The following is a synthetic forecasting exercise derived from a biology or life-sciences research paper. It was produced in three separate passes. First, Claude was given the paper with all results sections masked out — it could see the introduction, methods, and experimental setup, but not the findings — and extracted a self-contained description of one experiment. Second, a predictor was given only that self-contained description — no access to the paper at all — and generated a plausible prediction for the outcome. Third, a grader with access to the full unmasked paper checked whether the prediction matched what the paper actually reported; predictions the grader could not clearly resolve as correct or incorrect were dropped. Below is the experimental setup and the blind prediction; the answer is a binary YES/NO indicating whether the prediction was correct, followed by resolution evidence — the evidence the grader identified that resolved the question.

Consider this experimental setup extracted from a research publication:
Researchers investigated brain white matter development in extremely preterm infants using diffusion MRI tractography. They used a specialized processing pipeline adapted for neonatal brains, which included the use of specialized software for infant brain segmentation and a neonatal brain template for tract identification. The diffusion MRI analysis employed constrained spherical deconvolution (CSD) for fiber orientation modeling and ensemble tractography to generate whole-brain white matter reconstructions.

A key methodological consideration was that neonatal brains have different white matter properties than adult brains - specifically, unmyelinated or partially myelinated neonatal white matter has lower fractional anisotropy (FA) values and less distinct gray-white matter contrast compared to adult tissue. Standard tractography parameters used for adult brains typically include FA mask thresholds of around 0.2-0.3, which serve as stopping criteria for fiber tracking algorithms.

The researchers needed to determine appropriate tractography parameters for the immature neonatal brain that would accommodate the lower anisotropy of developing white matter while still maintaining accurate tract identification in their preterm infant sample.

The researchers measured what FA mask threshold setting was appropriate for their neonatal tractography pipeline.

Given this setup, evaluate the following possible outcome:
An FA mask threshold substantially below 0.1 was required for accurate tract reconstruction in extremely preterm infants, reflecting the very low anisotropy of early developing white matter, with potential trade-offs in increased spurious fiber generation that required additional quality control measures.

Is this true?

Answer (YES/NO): NO